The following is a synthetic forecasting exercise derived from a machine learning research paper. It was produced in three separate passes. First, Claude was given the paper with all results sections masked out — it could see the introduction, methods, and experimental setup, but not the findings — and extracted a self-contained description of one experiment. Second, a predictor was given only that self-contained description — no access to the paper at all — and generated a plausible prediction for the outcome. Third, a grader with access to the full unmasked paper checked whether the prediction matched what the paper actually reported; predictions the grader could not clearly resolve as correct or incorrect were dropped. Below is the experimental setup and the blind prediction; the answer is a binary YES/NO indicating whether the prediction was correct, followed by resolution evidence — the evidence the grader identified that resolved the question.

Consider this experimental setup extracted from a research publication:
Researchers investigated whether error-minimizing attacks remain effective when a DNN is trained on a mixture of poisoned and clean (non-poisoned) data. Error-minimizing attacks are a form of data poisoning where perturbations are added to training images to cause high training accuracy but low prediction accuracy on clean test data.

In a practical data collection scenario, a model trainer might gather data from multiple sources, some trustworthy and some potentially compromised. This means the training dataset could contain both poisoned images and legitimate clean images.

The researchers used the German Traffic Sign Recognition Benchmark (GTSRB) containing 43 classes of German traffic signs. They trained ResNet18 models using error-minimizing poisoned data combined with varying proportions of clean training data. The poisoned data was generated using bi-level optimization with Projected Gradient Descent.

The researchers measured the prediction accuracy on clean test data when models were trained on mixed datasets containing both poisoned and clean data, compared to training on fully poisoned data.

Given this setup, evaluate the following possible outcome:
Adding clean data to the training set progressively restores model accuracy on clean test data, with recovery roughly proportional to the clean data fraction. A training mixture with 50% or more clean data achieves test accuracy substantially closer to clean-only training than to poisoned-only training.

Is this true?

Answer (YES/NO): NO